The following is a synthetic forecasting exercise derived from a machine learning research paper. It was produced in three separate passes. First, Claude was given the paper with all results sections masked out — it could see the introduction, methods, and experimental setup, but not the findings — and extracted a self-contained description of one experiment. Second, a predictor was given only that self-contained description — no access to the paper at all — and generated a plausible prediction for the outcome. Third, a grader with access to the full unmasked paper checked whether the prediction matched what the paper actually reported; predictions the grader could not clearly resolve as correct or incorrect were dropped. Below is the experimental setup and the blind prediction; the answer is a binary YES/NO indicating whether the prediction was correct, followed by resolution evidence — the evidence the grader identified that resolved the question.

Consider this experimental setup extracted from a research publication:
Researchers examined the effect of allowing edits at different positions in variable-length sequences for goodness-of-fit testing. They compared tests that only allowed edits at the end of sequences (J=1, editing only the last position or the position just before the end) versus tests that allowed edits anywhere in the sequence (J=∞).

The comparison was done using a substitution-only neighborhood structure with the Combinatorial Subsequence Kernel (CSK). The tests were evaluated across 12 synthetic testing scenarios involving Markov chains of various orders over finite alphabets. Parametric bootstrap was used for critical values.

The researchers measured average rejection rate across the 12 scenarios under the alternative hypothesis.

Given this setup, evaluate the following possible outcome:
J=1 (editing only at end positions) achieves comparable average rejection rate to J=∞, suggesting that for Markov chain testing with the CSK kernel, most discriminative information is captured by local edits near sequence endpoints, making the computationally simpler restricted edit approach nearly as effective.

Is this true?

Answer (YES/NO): NO